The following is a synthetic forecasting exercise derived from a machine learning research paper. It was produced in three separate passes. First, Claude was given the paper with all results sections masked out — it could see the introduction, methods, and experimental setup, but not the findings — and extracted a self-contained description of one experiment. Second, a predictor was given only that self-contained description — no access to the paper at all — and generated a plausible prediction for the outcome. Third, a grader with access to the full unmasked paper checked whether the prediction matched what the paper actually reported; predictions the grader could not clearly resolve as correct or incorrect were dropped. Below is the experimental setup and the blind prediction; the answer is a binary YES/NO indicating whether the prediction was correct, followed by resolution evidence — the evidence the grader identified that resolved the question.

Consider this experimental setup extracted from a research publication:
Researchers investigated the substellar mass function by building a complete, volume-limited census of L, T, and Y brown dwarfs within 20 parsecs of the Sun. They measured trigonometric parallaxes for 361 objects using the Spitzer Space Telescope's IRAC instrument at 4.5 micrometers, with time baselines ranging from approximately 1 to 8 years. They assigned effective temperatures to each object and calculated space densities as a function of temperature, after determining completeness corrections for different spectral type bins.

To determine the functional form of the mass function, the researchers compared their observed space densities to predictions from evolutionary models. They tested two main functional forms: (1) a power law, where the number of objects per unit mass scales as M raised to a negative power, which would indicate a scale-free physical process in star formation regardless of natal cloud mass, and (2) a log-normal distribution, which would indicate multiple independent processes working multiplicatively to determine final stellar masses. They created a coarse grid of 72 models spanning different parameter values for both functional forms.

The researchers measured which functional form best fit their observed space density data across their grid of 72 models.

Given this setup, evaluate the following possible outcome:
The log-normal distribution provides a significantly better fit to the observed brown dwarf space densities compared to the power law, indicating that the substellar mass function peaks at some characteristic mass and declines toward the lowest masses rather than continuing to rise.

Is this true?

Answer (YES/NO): NO